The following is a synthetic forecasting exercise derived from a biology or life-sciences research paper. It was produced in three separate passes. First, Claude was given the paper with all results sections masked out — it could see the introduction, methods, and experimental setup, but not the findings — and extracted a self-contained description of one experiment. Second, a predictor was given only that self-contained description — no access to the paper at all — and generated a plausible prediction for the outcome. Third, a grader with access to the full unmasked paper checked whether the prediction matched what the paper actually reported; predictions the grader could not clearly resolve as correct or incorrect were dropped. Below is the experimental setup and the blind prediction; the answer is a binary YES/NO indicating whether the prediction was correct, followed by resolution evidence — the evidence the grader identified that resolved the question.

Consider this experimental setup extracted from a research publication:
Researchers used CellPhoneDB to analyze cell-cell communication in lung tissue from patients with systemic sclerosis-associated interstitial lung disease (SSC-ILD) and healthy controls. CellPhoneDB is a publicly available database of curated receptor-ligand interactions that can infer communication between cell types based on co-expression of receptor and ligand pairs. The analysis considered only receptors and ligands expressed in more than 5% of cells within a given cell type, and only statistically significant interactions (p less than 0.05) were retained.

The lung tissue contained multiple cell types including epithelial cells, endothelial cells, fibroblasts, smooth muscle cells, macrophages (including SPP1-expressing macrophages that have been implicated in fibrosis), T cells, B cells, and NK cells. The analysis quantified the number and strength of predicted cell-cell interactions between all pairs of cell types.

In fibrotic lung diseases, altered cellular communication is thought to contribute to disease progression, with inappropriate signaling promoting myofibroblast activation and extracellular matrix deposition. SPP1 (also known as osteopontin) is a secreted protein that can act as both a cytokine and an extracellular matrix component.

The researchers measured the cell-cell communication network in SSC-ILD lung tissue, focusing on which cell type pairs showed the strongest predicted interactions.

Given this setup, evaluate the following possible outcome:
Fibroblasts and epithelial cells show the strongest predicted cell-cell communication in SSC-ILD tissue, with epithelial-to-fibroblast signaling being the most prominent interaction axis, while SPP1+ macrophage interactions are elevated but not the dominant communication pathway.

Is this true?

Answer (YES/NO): NO